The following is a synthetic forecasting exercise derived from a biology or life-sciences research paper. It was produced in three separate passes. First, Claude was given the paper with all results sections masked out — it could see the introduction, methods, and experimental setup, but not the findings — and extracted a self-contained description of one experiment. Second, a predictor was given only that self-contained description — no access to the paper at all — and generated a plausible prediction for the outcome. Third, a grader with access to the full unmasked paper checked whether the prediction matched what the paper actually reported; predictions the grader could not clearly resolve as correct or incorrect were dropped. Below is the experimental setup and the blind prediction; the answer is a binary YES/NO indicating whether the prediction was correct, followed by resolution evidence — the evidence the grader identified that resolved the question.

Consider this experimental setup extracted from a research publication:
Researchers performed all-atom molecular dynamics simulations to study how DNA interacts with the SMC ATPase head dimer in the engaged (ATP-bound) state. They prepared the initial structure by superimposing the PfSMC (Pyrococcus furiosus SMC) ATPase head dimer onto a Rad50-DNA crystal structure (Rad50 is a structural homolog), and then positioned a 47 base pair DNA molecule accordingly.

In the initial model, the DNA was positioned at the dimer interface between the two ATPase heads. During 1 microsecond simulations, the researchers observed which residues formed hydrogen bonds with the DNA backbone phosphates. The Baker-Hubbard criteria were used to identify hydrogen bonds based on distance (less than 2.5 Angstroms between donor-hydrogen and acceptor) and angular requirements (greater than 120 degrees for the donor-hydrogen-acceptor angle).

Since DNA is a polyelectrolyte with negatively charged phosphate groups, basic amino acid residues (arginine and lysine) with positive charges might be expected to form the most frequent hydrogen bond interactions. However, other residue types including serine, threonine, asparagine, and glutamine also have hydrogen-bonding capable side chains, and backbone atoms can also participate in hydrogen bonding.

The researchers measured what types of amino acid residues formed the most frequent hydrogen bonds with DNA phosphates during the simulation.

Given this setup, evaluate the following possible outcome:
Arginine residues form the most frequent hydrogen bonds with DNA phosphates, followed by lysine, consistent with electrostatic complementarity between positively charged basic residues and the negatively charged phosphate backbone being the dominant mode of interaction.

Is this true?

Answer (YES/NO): YES